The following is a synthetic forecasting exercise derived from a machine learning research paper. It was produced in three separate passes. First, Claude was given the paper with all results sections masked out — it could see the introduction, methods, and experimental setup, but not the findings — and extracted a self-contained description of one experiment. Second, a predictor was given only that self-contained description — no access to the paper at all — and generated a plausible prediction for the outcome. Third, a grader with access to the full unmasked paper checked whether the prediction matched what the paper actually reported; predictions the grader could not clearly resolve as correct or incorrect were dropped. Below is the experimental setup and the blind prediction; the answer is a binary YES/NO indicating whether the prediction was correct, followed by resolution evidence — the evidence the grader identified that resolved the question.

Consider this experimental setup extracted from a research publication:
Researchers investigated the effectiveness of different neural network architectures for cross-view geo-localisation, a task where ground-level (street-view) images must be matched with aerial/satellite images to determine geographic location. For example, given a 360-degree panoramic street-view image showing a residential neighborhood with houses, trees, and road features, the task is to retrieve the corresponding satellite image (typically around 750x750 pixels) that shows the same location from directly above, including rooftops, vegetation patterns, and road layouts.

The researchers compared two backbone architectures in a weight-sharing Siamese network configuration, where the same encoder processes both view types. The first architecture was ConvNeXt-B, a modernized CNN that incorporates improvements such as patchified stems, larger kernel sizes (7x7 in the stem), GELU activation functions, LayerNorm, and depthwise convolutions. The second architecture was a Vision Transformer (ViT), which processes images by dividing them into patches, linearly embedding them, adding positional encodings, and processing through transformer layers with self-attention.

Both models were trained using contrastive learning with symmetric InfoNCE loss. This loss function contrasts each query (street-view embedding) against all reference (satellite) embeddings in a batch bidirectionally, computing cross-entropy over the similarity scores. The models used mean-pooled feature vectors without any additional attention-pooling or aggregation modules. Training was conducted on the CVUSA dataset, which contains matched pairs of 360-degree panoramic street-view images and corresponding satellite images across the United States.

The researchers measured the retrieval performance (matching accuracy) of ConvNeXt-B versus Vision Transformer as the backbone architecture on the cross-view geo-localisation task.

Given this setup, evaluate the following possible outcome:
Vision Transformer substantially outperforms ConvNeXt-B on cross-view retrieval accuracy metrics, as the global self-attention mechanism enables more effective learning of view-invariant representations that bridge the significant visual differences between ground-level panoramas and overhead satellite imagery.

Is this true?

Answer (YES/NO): NO